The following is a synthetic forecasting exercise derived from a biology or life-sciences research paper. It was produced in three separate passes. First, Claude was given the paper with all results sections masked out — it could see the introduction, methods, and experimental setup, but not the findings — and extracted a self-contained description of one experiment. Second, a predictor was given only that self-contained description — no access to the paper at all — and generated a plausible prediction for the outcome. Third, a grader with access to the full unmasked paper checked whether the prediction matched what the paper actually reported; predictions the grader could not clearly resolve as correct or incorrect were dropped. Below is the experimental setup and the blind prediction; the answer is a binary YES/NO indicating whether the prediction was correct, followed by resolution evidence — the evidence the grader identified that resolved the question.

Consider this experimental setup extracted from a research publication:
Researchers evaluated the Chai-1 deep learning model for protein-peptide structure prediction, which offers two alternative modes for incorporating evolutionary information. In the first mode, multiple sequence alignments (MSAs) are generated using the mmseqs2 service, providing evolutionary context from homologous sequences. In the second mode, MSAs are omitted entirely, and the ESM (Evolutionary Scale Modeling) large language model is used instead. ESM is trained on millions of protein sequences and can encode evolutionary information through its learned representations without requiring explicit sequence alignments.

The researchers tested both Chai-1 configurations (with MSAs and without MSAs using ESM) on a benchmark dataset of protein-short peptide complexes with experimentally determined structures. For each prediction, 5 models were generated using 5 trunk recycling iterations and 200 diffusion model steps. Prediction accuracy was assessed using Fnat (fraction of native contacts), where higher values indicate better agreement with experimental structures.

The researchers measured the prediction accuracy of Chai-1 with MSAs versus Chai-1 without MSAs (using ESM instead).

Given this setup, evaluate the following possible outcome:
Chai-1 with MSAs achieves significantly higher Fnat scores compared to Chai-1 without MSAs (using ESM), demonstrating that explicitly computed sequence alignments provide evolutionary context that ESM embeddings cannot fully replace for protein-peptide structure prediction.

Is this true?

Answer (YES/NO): YES